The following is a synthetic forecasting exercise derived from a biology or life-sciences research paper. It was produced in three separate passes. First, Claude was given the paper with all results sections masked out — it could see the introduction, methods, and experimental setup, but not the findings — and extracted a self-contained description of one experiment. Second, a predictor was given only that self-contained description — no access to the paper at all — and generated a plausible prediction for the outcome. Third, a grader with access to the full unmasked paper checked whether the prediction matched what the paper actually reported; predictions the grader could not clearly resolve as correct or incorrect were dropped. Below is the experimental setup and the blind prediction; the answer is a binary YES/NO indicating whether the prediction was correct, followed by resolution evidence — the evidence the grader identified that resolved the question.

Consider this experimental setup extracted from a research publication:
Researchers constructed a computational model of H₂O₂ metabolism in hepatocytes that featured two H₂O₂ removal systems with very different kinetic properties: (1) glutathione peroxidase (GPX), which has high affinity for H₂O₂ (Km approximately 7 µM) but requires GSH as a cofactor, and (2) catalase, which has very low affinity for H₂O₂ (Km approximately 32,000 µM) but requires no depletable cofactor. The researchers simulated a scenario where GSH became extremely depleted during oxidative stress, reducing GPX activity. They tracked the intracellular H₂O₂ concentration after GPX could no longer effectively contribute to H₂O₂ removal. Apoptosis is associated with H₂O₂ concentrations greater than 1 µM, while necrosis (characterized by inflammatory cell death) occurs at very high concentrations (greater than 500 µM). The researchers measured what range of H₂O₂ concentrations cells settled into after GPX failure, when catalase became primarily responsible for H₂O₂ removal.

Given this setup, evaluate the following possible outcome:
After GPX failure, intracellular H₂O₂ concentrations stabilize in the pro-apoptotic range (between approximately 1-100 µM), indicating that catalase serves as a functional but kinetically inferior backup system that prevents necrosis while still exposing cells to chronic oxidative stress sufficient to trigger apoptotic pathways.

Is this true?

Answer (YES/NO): YES